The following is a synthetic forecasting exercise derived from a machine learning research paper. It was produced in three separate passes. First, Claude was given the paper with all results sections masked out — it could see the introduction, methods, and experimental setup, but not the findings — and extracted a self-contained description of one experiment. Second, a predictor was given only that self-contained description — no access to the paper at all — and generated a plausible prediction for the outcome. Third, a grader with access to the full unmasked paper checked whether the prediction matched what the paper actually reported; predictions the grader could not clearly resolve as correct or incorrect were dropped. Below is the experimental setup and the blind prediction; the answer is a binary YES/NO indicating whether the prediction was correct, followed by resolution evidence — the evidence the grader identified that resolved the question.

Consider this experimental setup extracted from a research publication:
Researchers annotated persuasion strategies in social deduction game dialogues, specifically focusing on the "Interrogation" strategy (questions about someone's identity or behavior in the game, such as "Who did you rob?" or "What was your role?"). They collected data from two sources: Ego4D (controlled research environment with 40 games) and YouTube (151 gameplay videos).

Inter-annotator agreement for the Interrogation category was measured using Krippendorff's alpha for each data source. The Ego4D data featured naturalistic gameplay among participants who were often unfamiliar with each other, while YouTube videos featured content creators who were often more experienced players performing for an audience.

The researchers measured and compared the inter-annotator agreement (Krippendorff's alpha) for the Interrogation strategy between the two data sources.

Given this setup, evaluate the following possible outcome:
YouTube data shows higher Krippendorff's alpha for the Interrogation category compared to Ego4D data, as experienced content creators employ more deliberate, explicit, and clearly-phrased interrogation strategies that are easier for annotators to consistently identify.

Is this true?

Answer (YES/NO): YES